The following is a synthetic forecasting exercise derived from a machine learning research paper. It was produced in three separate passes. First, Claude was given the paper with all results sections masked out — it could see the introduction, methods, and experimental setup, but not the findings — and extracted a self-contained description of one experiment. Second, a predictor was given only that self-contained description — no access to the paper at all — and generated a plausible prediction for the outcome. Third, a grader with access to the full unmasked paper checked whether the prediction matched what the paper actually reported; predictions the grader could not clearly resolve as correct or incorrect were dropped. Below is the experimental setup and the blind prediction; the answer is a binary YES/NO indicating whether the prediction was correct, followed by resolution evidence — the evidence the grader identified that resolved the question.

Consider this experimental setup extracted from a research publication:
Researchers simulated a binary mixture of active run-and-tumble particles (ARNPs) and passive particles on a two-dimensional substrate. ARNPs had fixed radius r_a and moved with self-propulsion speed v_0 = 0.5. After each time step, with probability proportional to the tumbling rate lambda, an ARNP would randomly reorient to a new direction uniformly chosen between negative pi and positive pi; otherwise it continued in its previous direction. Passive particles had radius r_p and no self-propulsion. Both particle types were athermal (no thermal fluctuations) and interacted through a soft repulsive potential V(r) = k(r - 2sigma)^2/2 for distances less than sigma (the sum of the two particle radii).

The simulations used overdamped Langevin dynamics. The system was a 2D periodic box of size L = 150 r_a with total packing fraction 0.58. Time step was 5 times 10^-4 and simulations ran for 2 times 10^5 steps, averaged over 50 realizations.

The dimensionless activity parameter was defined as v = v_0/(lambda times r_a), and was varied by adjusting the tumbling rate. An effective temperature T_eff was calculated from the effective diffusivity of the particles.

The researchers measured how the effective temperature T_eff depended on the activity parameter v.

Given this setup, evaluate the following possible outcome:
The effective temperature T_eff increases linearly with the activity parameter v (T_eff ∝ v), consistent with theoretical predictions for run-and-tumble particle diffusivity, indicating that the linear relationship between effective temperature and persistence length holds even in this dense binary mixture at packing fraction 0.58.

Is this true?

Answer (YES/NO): YES